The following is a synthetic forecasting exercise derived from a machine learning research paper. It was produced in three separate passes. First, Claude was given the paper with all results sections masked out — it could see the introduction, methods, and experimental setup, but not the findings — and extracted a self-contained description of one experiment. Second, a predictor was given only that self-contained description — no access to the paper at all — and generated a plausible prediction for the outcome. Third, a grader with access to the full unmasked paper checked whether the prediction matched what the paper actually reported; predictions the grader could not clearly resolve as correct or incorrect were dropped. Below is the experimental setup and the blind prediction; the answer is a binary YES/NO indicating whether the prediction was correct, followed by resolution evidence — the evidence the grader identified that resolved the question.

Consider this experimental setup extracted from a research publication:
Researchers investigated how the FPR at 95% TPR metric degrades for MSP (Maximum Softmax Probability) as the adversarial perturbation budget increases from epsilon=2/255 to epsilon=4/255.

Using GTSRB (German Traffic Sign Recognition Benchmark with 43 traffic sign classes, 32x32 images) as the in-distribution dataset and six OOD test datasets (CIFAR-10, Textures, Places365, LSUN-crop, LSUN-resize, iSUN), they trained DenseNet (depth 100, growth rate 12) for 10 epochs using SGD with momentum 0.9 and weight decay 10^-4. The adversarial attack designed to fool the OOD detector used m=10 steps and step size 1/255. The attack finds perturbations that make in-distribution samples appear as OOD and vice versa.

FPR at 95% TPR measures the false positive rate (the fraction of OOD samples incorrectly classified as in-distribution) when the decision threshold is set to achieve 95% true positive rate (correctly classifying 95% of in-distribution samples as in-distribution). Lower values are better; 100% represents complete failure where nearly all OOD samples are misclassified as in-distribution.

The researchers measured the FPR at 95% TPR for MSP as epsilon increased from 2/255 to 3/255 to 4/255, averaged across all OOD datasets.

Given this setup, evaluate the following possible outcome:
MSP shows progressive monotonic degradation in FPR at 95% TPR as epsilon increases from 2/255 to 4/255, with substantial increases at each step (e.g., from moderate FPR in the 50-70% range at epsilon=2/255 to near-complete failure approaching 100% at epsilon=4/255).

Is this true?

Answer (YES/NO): NO